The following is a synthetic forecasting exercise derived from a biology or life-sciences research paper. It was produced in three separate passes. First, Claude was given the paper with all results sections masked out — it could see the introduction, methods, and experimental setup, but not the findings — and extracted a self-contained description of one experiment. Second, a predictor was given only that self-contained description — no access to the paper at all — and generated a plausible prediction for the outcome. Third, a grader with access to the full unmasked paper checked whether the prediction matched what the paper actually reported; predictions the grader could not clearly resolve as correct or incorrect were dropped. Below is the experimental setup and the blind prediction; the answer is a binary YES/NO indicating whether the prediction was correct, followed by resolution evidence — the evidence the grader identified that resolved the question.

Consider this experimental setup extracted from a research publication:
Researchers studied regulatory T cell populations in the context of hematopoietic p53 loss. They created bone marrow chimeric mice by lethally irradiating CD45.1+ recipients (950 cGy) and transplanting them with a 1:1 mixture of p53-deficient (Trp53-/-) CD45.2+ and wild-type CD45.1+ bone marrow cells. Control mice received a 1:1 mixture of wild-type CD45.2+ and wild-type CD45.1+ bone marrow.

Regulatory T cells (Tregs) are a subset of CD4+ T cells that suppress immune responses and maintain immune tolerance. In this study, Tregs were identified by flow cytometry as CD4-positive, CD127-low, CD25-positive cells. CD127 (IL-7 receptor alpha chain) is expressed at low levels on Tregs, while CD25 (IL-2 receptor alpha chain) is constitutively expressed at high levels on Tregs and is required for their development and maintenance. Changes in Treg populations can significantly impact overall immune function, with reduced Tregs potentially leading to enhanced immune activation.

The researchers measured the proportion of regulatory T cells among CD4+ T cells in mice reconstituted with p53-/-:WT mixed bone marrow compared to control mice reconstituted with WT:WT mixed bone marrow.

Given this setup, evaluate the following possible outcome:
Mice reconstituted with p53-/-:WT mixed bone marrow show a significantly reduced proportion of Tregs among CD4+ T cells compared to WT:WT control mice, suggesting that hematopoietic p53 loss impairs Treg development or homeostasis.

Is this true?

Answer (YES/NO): NO